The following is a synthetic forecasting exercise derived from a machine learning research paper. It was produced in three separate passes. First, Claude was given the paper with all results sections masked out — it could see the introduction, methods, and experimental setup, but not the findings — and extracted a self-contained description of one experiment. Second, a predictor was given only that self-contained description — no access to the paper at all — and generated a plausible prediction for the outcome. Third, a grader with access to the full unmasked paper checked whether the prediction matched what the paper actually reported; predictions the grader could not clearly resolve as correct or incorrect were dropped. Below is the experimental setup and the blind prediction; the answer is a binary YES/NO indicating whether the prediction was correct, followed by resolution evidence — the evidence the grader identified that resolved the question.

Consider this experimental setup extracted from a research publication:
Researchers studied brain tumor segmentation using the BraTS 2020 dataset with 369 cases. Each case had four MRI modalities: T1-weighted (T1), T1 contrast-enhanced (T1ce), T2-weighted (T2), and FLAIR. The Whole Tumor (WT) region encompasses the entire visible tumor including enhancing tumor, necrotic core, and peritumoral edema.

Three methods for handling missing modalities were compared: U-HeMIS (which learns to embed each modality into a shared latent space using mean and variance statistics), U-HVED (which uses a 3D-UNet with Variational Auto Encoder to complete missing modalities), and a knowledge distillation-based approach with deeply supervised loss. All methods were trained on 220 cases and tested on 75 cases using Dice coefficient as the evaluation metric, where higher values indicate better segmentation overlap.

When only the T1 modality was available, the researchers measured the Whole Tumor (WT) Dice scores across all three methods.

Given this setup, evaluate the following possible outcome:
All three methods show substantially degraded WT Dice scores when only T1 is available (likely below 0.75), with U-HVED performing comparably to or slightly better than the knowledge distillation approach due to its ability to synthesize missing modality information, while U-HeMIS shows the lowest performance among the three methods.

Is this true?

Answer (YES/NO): NO